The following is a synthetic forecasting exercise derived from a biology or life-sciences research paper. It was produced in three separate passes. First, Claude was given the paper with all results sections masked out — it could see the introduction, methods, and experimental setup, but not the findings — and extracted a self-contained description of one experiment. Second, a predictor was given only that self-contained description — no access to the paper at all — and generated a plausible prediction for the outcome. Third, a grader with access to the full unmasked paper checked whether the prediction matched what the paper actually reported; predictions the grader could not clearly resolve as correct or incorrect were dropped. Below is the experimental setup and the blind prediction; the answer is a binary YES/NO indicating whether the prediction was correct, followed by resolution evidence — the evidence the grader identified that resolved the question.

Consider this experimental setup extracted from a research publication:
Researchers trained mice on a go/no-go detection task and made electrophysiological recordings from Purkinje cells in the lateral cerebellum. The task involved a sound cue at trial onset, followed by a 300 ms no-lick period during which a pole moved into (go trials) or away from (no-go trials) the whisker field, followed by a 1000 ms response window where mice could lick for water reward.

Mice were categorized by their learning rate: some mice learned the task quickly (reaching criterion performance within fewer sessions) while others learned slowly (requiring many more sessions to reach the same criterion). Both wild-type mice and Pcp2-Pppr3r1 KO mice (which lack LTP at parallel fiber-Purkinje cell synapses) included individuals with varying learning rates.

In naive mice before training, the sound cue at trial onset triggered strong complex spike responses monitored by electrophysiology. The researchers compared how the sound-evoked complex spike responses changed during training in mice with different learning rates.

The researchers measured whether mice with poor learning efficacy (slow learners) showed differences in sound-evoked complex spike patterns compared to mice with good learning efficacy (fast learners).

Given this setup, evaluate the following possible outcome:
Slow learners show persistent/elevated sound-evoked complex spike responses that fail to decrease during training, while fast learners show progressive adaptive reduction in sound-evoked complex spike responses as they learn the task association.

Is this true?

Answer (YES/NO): YES